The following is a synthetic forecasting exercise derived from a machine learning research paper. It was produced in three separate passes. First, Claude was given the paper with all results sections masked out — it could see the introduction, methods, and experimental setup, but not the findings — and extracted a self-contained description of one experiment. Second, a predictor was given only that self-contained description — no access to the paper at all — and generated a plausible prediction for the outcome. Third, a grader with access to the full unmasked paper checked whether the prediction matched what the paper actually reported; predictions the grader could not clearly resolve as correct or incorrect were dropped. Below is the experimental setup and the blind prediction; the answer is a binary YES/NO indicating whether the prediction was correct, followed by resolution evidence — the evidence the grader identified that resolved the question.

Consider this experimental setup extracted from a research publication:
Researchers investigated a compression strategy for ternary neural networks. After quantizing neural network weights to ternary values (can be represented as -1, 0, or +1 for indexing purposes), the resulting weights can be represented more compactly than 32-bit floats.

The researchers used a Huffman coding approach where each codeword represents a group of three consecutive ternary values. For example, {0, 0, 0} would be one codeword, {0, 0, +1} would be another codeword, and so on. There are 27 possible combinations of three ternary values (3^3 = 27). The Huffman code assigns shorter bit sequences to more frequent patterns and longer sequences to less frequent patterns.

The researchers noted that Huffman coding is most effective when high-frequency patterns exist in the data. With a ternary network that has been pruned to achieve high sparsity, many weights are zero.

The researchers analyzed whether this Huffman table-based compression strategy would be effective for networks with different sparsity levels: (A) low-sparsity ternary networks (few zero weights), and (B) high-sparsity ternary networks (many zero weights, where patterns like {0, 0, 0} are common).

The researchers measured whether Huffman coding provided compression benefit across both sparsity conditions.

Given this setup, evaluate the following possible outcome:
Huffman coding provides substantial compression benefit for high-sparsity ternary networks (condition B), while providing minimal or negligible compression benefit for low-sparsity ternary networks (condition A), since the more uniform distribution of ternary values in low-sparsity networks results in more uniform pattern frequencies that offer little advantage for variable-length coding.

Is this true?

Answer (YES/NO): YES